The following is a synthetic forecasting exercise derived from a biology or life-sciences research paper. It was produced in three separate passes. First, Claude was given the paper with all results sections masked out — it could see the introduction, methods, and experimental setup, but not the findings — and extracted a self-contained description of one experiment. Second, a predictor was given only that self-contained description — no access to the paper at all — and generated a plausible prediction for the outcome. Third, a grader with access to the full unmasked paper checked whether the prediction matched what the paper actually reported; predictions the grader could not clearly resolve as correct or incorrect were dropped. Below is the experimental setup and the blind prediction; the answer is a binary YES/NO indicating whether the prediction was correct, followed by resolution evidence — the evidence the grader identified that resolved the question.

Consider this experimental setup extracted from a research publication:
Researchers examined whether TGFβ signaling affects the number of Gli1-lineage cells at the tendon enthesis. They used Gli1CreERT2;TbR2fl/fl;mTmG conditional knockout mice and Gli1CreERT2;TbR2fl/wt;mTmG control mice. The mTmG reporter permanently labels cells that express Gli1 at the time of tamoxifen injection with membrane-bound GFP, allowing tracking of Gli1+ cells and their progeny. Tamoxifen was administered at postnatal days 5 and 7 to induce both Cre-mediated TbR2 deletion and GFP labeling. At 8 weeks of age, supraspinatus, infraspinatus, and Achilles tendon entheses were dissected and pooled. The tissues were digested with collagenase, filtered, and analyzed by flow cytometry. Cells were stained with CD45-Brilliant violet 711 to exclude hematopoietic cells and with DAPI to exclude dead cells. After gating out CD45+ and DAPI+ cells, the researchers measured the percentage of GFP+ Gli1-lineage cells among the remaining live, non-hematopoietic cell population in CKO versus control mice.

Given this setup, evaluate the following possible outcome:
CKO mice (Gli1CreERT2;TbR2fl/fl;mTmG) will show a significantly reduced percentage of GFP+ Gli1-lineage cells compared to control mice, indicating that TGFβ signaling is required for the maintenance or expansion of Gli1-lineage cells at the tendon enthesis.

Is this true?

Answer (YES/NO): YES